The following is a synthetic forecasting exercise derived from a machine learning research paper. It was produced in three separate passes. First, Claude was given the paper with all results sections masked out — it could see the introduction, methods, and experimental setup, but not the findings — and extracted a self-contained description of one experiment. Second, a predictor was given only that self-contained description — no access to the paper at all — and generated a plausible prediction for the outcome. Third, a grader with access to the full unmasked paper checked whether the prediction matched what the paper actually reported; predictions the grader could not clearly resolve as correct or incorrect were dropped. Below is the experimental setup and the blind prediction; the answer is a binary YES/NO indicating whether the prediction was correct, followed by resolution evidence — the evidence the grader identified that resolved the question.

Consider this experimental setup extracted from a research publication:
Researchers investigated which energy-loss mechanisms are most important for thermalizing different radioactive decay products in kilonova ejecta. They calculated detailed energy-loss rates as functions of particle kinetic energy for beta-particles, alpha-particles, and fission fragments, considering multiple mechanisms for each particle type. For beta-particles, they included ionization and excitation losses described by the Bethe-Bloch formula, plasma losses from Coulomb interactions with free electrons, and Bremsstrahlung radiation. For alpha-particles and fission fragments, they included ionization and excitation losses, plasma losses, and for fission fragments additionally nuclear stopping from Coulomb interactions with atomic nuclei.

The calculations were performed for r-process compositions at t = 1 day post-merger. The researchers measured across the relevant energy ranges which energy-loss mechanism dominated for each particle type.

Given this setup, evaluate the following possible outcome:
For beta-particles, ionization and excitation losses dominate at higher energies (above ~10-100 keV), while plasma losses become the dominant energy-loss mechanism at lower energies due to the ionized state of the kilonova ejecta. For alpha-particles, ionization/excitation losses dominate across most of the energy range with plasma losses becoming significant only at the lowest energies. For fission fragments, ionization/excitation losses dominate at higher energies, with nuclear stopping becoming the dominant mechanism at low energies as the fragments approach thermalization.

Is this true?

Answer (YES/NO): NO